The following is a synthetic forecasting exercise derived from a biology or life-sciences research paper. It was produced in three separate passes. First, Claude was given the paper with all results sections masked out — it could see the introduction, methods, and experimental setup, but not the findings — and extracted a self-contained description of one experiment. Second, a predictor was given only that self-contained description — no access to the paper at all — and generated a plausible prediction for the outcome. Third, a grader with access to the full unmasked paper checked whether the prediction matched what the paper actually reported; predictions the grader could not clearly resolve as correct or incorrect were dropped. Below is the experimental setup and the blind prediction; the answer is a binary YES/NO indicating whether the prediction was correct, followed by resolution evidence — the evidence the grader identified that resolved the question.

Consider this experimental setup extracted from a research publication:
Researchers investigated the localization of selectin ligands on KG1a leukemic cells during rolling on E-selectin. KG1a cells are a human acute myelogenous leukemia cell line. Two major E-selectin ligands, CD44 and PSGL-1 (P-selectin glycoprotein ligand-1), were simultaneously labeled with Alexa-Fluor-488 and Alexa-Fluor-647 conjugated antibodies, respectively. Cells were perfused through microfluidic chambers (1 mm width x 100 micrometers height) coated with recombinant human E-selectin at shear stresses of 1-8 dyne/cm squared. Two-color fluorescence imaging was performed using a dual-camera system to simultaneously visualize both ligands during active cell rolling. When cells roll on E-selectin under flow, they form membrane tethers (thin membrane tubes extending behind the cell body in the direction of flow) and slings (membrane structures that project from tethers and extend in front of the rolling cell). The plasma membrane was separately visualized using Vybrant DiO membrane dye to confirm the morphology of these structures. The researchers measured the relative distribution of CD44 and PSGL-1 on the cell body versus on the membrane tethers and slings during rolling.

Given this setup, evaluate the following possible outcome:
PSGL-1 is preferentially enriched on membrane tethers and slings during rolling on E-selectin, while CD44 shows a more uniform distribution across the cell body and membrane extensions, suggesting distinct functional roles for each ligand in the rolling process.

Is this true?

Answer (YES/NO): NO